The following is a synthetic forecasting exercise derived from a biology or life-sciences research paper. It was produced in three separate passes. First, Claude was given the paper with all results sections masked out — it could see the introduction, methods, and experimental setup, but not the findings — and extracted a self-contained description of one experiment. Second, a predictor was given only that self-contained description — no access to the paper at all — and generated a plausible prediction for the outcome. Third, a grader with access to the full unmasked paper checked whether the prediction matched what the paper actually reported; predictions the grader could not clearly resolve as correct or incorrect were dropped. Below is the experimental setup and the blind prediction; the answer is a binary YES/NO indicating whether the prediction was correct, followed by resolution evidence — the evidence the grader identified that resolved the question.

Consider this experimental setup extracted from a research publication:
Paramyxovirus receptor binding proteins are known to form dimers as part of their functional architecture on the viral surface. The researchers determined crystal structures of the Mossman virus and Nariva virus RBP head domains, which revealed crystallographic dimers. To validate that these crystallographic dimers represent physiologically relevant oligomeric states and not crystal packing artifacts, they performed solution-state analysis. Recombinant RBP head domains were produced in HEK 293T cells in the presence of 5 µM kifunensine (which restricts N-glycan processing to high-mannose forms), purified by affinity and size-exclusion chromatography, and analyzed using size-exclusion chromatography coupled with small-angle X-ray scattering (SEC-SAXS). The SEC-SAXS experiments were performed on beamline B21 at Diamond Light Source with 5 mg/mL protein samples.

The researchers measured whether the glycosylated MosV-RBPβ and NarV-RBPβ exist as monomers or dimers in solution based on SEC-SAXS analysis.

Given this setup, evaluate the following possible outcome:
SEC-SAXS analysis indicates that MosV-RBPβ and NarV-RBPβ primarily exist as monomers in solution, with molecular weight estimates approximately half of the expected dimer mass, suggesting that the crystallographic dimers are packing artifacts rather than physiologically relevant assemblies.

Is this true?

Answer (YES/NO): NO